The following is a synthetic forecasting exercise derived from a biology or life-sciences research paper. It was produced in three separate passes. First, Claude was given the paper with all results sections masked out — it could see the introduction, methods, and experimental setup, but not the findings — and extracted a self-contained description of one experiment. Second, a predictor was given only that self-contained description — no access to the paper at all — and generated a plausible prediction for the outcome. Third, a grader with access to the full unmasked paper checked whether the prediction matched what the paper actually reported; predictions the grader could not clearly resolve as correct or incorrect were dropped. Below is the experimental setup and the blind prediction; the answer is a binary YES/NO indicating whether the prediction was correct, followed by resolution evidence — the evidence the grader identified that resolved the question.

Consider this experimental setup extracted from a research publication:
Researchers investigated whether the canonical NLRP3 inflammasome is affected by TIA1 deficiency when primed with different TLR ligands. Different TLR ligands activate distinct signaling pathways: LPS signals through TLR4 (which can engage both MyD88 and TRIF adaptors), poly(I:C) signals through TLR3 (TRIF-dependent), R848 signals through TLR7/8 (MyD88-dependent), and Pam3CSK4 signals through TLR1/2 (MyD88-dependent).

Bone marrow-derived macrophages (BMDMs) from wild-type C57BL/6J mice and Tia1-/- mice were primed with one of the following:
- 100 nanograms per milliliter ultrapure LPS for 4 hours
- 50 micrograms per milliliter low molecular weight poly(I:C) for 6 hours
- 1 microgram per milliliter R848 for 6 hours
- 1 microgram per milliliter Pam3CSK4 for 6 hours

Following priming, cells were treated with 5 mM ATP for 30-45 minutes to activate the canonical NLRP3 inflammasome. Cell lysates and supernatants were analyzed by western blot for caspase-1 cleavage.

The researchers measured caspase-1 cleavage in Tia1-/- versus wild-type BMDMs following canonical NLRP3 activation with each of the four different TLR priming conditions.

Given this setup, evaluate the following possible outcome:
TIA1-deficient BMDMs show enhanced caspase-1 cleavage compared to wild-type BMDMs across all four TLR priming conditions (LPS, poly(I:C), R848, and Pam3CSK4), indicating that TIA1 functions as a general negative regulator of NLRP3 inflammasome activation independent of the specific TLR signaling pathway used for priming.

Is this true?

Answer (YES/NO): NO